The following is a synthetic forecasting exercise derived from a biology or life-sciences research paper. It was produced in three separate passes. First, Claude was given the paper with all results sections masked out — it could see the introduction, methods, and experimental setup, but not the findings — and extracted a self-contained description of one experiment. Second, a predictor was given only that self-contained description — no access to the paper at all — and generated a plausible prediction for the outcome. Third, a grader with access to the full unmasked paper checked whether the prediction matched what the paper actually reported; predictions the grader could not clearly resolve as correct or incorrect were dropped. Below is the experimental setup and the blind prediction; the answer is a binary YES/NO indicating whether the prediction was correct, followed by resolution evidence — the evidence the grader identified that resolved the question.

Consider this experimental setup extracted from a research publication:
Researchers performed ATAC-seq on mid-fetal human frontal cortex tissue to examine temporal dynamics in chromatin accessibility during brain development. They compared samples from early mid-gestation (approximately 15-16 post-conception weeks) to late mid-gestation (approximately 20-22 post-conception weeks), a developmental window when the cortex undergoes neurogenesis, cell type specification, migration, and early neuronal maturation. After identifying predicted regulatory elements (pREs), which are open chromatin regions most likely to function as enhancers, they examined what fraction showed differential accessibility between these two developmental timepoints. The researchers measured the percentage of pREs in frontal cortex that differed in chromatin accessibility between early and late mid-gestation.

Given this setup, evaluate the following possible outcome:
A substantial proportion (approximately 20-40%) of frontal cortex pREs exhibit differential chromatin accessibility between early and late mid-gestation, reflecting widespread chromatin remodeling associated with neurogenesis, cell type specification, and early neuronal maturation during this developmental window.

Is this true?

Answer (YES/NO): YES